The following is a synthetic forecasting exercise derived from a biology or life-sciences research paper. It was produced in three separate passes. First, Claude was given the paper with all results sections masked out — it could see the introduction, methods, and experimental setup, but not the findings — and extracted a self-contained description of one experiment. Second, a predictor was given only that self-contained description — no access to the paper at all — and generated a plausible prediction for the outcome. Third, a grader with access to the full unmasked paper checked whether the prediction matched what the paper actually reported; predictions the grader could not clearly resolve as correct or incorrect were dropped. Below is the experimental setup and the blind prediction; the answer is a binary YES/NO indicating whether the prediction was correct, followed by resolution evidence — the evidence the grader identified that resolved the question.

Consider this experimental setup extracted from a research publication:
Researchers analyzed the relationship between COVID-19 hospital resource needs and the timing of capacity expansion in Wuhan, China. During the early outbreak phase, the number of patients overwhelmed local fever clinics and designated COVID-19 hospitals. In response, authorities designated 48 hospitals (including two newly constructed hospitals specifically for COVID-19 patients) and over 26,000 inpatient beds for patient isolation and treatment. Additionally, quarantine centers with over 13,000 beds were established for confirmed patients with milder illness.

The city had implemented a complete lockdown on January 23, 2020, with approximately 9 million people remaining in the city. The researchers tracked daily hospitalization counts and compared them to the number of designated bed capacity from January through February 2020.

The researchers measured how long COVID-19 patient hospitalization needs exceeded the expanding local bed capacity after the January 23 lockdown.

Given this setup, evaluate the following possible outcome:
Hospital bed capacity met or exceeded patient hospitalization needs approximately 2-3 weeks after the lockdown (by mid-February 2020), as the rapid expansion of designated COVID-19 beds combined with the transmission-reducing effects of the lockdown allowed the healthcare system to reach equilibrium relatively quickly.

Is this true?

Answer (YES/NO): NO